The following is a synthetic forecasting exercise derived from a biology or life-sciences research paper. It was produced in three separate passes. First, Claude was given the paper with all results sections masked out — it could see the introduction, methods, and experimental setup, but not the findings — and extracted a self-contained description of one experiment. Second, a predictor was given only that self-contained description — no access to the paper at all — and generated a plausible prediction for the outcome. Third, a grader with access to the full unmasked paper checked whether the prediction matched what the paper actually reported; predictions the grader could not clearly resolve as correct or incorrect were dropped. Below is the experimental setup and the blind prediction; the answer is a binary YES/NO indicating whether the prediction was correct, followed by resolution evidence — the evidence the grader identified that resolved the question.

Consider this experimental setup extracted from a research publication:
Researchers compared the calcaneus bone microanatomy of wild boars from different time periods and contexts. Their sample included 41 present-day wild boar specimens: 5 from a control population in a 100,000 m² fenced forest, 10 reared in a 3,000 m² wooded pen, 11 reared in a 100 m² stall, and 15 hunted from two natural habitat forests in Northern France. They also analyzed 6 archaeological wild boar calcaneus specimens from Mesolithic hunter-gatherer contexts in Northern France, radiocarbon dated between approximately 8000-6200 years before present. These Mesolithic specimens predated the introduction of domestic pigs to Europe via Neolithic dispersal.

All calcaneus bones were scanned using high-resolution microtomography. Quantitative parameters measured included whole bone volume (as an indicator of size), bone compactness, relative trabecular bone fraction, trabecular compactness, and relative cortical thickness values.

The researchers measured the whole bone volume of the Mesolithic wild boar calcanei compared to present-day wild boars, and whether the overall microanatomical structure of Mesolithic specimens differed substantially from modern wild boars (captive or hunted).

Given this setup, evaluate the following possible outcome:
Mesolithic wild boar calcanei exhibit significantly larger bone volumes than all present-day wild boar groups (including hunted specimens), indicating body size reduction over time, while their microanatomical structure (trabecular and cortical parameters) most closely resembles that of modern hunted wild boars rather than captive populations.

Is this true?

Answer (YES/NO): NO